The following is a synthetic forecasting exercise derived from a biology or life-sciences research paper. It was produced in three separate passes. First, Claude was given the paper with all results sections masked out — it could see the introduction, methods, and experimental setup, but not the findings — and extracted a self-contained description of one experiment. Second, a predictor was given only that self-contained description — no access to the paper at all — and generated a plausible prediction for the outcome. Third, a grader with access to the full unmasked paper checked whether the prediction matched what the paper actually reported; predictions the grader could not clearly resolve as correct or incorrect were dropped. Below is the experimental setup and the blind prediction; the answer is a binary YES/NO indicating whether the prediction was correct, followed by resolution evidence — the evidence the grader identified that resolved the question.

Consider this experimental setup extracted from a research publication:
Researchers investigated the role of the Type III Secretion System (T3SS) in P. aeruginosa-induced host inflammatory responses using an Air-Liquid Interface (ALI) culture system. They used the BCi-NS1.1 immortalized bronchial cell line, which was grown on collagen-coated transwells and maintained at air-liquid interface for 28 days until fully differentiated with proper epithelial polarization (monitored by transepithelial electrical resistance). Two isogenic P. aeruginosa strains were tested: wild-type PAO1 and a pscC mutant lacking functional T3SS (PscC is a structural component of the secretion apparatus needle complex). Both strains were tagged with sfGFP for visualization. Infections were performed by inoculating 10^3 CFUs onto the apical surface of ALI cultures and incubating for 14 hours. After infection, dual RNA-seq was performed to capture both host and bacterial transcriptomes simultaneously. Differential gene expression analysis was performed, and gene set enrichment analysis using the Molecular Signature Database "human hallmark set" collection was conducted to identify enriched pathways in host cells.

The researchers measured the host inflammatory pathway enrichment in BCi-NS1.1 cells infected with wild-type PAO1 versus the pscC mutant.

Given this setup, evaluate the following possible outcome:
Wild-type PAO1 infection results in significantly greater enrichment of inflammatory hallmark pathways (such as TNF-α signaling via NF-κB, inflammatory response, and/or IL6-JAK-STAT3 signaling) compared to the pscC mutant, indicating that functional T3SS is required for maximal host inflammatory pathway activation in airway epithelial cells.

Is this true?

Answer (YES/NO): NO